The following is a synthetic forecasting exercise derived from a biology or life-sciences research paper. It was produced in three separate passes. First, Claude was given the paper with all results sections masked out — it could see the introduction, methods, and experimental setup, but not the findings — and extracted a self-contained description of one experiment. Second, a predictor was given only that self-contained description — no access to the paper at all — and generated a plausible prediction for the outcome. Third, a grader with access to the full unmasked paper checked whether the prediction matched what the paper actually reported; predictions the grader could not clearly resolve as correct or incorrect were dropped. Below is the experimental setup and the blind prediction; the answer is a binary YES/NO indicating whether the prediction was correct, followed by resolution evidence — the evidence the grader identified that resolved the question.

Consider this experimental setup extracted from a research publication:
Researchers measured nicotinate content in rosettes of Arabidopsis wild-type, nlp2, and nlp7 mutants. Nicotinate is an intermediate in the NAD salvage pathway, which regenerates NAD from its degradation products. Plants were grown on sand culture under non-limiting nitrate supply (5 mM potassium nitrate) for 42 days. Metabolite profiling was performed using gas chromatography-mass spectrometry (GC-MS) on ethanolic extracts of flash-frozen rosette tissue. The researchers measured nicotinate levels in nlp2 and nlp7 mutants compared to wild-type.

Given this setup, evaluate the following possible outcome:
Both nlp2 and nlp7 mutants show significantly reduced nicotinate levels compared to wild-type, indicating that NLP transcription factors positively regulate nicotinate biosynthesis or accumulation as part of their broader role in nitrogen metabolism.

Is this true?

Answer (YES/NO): NO